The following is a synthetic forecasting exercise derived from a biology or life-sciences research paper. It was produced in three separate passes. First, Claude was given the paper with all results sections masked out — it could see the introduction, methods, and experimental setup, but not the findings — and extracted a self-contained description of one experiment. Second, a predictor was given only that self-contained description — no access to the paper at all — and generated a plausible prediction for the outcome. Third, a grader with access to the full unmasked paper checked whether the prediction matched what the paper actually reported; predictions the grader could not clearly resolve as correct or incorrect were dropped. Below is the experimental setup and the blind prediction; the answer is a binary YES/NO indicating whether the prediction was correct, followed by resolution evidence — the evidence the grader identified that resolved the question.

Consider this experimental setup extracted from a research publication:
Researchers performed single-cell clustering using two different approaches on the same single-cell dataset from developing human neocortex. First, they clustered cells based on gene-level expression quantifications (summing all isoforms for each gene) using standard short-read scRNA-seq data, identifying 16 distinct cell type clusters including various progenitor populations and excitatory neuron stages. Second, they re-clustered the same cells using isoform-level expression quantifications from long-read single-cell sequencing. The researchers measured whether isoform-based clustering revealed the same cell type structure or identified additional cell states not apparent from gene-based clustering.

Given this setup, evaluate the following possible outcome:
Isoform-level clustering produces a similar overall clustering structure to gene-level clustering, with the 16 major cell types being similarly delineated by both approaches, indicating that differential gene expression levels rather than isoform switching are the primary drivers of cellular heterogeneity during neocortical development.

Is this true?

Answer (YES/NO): NO